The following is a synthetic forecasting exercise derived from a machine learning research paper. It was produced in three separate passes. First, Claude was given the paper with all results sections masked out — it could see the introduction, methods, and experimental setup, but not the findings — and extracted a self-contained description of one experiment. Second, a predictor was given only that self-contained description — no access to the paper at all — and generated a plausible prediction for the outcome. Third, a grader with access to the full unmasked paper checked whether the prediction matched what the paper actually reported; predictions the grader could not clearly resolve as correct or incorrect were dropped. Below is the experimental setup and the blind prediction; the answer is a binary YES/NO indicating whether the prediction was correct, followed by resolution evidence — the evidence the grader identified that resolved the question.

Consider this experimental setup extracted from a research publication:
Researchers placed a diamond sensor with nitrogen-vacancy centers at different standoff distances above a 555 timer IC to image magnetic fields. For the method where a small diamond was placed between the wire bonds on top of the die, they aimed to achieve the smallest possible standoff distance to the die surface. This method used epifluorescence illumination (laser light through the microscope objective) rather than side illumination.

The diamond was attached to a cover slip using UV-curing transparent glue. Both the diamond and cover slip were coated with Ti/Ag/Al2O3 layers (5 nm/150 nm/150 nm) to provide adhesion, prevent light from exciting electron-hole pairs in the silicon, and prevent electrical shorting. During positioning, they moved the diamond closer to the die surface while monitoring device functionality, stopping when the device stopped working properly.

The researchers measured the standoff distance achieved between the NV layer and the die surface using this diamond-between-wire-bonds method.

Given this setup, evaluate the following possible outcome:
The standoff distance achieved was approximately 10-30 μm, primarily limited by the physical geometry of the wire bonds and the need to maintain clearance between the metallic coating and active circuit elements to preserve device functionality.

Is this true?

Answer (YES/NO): NO